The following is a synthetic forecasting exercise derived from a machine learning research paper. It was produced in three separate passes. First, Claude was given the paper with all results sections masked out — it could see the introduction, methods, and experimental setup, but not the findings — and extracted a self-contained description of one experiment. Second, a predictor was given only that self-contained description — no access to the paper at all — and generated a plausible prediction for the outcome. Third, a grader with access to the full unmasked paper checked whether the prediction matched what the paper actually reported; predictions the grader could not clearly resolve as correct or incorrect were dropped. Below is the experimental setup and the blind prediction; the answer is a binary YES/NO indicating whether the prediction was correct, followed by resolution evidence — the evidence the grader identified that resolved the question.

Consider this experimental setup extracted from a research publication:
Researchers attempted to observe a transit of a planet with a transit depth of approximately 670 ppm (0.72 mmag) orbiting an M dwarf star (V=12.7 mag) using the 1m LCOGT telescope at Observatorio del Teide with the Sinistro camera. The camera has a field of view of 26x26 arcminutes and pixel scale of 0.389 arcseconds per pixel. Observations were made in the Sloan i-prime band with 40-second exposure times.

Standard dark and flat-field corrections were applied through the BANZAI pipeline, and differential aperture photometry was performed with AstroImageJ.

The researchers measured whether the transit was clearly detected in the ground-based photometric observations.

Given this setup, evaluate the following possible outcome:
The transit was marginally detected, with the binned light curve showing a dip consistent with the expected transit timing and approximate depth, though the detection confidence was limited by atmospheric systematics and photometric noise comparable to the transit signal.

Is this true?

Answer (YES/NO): NO